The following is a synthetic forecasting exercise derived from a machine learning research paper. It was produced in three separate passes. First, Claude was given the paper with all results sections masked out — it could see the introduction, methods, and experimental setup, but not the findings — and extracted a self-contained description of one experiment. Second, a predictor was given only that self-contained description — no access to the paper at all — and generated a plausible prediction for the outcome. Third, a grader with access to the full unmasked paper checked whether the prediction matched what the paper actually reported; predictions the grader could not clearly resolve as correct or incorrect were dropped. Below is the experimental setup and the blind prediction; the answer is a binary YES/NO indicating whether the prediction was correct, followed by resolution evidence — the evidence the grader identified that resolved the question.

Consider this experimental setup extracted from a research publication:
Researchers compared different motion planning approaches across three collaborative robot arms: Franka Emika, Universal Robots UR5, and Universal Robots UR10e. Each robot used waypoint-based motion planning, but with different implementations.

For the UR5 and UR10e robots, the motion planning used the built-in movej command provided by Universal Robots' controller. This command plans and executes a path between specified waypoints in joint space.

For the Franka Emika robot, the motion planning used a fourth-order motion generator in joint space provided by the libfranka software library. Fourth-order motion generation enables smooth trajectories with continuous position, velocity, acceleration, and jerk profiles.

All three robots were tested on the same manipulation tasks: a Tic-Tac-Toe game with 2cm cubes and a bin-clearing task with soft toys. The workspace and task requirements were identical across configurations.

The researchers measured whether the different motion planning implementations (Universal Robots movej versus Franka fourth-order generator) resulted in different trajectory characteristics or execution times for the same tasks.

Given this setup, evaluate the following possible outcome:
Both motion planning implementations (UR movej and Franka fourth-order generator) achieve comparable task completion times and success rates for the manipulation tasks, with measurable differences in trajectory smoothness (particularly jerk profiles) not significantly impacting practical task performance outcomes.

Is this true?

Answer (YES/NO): NO